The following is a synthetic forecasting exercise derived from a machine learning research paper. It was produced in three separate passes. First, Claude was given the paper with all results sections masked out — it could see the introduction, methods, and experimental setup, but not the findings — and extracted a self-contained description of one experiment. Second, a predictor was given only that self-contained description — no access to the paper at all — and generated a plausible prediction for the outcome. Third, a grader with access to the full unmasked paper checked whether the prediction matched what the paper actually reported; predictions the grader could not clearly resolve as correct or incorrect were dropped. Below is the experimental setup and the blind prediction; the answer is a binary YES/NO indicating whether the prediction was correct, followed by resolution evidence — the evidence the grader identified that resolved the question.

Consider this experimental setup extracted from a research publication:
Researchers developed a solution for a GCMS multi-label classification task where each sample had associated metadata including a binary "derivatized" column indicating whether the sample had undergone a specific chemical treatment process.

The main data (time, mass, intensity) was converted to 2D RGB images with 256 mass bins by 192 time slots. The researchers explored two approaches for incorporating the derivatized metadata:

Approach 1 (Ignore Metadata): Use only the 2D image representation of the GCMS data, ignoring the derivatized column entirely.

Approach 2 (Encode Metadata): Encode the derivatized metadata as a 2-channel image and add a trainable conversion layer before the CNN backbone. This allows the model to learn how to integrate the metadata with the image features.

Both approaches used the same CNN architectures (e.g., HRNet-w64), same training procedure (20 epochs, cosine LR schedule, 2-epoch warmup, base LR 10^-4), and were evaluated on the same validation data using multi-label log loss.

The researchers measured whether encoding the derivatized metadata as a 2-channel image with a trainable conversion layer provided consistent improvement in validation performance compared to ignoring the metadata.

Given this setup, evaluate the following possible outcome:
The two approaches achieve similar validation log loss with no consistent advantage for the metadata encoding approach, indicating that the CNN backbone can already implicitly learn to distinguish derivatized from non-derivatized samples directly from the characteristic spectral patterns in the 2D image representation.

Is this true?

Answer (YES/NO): NO